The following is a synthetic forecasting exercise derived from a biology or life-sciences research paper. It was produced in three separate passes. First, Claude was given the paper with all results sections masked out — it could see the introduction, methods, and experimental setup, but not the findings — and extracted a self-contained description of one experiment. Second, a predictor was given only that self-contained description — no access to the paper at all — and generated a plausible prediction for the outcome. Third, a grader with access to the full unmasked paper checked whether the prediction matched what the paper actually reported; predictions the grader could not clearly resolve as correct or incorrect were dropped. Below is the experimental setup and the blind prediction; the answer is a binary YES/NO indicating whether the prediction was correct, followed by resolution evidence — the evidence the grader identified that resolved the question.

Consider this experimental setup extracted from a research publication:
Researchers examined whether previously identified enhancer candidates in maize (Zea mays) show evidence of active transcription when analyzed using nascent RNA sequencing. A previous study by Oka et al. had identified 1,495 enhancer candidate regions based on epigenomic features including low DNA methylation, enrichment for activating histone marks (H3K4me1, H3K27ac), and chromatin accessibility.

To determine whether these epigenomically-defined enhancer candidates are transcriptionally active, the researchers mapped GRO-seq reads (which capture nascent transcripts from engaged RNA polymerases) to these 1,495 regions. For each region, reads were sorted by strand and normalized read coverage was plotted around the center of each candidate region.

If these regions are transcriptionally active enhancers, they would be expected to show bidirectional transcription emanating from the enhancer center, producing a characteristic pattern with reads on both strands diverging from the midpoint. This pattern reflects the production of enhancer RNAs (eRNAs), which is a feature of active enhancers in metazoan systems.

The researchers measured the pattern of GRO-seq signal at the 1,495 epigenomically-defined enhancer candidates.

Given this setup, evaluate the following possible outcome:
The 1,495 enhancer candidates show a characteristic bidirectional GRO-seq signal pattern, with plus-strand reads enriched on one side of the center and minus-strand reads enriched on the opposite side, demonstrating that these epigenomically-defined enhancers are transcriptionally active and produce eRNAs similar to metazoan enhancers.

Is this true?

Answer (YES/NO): YES